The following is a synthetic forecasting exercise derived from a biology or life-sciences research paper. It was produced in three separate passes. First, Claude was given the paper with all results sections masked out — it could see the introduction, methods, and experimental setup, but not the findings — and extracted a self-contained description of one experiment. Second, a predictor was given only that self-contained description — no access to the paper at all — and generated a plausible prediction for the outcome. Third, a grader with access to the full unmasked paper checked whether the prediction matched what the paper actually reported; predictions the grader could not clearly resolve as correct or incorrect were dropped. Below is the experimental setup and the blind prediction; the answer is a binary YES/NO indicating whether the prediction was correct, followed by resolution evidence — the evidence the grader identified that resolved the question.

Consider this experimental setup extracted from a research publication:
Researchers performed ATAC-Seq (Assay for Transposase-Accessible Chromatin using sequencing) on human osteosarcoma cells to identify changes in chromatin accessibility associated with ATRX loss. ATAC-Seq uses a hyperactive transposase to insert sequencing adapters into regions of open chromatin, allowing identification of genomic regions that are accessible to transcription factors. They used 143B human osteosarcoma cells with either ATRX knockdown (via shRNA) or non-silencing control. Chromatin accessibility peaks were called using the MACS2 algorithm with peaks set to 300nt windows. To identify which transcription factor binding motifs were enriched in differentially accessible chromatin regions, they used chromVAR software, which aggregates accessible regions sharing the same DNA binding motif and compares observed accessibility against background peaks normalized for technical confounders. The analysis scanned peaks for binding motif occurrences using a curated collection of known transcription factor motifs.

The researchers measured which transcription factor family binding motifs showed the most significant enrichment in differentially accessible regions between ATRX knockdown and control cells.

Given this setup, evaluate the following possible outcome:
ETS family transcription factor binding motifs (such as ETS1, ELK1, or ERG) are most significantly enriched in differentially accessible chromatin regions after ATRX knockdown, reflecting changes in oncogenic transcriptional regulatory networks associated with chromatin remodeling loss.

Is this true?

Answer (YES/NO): YES